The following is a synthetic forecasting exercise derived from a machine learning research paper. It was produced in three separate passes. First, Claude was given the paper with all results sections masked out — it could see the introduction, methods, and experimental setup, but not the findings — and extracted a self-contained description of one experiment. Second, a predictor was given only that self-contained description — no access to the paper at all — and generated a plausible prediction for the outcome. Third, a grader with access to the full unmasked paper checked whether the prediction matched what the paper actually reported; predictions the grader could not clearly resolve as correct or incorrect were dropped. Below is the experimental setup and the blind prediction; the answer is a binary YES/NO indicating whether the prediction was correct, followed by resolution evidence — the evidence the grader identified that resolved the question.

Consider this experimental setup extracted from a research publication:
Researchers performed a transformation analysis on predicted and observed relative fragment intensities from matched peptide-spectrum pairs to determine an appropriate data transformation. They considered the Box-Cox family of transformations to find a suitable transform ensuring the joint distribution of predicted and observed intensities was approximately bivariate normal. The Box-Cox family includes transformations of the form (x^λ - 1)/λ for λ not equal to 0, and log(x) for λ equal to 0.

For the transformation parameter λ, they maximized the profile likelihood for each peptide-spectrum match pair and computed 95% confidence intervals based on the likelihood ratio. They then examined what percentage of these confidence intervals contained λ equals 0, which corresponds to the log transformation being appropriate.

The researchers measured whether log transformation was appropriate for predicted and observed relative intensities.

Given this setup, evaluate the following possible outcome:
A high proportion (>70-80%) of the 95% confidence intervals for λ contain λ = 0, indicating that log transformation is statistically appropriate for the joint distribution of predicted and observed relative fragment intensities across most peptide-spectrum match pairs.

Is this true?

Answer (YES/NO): NO